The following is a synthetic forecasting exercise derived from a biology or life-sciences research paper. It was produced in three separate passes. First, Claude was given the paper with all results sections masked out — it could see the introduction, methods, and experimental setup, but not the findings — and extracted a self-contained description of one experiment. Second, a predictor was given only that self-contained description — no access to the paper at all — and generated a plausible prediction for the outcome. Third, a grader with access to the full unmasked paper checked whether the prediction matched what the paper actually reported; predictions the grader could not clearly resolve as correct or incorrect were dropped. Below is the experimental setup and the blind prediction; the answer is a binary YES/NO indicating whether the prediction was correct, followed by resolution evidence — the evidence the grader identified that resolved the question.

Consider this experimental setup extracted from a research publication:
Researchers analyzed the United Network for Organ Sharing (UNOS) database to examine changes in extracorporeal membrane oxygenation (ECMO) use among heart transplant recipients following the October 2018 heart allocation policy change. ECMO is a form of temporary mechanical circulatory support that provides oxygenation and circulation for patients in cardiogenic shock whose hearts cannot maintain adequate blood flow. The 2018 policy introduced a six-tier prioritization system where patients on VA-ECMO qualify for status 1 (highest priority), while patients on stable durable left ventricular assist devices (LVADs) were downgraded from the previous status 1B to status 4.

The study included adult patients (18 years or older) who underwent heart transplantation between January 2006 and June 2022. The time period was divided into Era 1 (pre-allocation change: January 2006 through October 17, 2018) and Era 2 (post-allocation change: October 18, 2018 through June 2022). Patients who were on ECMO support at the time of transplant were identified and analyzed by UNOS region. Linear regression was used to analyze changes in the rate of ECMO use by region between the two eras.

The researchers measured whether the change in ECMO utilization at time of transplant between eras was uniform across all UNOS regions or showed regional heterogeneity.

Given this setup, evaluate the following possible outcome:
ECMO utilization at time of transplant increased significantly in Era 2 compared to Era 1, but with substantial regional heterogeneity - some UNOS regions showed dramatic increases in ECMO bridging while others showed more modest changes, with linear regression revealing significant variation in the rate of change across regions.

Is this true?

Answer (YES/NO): YES